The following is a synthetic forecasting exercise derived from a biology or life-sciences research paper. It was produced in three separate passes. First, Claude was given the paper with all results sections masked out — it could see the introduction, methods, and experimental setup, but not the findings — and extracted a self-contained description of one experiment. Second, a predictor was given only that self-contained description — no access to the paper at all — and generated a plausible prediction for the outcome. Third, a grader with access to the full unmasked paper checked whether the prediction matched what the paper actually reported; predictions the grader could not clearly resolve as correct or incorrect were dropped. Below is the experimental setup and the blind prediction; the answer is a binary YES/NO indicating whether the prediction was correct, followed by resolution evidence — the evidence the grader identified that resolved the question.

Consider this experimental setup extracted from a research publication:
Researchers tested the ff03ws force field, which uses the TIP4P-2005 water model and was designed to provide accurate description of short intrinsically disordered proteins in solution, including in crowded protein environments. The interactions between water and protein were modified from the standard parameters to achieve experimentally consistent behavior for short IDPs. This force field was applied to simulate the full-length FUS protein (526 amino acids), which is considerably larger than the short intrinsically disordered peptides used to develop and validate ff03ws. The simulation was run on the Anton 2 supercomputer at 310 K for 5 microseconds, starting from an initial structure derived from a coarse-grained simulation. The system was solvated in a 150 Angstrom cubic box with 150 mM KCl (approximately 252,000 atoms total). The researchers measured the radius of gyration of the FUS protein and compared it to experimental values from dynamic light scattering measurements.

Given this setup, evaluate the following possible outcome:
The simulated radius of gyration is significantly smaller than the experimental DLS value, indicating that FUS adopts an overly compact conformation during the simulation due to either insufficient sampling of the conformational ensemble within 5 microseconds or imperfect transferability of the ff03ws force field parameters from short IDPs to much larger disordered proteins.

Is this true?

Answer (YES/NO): YES